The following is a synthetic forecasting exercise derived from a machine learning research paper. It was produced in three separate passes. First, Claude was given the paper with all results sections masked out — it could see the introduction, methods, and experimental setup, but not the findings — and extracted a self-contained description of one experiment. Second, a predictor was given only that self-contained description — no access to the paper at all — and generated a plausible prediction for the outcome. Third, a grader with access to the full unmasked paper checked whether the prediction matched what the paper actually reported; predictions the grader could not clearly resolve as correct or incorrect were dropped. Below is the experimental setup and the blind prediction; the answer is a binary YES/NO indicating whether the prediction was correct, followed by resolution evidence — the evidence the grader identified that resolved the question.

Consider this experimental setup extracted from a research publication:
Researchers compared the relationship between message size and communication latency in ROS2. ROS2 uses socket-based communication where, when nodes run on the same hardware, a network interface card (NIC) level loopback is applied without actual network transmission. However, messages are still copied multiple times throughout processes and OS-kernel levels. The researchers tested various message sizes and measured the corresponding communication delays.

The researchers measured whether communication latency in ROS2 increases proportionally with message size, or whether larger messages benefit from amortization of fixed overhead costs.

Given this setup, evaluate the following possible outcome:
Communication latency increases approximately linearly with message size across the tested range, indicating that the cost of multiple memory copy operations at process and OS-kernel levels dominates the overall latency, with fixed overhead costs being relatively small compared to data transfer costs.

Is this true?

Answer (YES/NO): YES